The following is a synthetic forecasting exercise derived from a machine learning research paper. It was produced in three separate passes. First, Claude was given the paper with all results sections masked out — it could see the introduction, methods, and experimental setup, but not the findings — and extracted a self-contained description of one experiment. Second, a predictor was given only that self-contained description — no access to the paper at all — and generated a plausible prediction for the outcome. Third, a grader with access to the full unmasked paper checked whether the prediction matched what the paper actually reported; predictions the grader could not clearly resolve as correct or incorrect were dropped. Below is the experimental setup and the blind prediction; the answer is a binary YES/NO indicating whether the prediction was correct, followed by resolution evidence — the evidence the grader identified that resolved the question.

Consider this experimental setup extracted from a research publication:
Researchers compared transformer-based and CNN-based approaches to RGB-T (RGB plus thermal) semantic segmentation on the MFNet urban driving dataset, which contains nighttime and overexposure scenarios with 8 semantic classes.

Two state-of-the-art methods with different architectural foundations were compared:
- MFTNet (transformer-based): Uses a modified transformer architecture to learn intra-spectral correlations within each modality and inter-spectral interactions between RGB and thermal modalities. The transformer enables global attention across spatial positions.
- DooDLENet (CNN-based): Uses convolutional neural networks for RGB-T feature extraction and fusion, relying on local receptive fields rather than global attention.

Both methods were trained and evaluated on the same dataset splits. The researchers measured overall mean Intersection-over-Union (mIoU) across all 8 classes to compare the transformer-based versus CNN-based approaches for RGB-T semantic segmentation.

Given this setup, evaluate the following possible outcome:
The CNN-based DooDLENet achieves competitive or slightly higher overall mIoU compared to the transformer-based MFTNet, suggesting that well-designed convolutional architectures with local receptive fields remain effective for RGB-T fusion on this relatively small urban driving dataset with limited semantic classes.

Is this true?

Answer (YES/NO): YES